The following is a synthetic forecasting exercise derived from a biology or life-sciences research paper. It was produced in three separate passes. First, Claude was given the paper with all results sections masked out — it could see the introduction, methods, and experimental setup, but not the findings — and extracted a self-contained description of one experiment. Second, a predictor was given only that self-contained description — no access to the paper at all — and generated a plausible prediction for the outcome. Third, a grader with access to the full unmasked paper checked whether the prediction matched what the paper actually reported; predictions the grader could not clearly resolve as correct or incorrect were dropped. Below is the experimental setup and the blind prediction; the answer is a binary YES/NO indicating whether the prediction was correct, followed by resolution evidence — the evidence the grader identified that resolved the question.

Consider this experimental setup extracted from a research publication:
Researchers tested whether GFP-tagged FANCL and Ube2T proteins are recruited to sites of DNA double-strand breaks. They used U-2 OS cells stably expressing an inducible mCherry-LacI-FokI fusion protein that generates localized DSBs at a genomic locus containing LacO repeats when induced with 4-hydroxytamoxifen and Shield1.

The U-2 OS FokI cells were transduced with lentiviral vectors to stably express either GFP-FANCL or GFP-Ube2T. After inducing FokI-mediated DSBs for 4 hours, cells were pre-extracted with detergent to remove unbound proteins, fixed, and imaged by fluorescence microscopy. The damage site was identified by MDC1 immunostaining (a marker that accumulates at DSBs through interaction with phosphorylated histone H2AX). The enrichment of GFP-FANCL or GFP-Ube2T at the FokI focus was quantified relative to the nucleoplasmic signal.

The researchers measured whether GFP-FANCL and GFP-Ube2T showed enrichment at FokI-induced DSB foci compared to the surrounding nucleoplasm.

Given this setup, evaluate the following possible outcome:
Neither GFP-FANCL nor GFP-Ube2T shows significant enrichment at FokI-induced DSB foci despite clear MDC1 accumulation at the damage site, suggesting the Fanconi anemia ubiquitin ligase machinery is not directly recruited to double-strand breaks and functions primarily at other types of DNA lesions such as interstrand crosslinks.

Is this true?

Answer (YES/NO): NO